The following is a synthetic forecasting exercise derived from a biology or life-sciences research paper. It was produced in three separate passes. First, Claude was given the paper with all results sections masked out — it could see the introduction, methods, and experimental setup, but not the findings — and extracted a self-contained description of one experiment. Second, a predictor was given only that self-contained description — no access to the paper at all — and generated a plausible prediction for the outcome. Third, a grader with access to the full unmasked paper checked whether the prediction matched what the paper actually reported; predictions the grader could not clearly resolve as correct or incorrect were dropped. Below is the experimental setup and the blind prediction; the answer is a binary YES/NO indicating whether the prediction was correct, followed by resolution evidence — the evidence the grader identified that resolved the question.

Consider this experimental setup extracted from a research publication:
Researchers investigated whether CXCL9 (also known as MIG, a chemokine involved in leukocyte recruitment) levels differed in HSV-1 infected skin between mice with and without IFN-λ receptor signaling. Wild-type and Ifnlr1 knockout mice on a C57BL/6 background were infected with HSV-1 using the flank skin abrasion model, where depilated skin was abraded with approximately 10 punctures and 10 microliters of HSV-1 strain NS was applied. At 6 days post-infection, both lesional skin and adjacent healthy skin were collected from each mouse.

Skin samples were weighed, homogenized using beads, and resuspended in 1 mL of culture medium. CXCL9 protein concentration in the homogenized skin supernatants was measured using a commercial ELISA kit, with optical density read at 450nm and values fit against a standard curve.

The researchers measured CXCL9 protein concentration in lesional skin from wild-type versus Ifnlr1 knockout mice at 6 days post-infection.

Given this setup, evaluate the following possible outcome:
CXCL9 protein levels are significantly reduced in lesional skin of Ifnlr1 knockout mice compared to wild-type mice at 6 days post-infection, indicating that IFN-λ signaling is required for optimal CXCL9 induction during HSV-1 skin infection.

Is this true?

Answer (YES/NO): NO